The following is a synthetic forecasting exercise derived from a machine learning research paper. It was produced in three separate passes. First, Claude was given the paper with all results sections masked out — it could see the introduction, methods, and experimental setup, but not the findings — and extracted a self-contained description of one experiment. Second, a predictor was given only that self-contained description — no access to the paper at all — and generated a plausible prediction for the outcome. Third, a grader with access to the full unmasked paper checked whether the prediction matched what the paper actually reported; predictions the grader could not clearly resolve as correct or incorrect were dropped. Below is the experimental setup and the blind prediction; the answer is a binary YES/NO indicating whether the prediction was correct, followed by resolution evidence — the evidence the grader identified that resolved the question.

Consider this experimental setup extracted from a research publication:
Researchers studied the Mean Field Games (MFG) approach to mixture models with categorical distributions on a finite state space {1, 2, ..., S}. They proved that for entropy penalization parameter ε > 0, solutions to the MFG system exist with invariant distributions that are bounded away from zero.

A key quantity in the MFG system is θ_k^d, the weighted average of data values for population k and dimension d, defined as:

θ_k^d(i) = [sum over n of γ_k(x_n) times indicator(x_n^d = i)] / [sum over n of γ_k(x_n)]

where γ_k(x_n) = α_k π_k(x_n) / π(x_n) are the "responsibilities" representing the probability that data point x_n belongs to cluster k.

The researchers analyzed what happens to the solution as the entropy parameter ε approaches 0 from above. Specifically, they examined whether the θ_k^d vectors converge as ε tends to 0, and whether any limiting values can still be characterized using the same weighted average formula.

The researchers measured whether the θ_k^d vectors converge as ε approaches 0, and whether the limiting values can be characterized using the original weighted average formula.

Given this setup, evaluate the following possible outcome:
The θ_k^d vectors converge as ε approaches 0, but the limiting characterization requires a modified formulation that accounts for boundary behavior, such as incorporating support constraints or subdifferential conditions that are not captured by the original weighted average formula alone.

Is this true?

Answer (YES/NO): NO